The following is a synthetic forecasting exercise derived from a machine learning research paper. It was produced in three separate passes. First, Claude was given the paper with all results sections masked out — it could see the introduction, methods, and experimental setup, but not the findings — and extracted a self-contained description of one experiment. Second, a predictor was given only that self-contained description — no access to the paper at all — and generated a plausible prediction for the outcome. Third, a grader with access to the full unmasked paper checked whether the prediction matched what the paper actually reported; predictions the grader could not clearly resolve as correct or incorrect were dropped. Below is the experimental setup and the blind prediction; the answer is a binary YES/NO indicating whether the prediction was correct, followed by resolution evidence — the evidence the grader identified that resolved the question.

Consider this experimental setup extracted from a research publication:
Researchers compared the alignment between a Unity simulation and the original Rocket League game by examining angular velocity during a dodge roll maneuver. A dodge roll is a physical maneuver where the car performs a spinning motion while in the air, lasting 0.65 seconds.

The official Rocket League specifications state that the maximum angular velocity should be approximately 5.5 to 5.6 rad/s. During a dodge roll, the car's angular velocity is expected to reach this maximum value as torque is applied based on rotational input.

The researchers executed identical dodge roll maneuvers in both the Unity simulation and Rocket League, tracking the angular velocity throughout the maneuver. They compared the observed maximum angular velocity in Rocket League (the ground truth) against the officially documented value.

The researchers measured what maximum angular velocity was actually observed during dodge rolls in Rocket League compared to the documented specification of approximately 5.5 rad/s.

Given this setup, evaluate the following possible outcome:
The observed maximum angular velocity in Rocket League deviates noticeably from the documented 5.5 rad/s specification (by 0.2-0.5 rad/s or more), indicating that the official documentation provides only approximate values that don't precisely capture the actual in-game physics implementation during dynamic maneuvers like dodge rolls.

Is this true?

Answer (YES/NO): YES